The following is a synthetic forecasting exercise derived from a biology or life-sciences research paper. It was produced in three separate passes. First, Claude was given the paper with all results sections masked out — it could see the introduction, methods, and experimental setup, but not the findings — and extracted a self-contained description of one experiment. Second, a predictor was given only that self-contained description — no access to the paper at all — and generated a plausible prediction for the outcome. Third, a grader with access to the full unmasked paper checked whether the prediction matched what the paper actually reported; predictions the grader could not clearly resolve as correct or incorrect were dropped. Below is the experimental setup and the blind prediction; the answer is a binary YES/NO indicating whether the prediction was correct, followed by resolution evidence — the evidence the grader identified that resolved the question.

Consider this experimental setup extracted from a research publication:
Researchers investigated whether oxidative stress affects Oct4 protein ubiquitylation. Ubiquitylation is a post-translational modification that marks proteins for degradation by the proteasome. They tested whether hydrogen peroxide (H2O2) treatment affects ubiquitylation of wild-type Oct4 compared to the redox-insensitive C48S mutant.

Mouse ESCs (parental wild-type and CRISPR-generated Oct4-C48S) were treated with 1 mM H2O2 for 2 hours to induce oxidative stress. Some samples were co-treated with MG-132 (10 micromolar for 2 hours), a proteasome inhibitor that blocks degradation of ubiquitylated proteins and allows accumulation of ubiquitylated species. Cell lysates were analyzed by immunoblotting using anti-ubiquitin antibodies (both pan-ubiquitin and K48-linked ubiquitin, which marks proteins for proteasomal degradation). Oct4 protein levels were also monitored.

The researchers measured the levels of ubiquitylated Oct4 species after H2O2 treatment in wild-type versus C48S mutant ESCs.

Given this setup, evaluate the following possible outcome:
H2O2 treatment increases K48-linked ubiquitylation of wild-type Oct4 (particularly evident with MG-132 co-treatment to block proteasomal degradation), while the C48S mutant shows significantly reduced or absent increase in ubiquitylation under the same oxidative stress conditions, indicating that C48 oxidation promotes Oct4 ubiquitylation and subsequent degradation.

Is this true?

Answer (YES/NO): YES